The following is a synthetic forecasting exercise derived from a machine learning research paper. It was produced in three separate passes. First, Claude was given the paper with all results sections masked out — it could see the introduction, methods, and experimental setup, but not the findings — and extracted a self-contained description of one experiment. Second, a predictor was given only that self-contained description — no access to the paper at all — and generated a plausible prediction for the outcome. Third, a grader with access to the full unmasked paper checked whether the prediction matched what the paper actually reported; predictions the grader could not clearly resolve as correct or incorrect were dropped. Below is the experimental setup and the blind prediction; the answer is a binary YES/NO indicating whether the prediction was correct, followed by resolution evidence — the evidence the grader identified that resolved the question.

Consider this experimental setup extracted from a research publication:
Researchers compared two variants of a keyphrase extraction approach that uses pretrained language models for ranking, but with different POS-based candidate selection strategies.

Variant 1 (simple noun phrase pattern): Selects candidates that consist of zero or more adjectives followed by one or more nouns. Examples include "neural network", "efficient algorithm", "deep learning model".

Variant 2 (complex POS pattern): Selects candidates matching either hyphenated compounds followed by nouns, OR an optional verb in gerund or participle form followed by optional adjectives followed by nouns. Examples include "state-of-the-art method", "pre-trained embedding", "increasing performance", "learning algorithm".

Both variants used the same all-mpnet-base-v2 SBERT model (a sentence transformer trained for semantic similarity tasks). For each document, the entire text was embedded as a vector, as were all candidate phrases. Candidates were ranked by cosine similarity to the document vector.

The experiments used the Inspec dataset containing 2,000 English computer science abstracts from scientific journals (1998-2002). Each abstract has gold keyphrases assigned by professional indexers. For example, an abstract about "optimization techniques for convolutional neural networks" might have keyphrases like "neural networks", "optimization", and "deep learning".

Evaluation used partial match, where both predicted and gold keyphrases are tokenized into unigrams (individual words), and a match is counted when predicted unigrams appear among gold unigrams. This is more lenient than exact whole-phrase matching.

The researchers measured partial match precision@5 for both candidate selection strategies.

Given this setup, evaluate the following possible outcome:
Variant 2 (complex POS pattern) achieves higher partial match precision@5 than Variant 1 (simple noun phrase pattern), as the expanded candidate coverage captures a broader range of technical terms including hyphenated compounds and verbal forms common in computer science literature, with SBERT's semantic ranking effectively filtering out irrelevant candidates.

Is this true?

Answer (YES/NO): NO